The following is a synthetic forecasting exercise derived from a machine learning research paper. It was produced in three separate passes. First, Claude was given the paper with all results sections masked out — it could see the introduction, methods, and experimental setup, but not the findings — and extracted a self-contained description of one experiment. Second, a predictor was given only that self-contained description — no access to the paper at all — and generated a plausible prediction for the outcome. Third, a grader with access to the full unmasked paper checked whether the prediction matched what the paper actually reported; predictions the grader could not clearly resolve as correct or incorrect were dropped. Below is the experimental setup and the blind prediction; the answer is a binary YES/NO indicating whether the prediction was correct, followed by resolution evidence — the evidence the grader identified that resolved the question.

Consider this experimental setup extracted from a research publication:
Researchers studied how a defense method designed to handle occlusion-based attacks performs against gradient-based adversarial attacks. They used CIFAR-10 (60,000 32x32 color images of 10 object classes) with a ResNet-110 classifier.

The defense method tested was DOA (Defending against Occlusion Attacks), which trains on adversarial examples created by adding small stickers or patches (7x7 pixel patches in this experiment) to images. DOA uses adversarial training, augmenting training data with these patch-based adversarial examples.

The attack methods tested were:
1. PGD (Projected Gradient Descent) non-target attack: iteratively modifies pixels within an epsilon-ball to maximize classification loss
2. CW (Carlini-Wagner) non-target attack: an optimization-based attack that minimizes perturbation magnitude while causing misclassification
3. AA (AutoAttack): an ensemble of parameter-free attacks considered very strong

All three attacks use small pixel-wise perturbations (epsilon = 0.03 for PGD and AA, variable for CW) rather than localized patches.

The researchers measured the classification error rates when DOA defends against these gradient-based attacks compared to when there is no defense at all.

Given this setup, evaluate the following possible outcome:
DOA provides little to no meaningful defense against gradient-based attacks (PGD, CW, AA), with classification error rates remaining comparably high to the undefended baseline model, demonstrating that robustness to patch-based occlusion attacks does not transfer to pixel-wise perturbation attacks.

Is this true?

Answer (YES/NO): NO